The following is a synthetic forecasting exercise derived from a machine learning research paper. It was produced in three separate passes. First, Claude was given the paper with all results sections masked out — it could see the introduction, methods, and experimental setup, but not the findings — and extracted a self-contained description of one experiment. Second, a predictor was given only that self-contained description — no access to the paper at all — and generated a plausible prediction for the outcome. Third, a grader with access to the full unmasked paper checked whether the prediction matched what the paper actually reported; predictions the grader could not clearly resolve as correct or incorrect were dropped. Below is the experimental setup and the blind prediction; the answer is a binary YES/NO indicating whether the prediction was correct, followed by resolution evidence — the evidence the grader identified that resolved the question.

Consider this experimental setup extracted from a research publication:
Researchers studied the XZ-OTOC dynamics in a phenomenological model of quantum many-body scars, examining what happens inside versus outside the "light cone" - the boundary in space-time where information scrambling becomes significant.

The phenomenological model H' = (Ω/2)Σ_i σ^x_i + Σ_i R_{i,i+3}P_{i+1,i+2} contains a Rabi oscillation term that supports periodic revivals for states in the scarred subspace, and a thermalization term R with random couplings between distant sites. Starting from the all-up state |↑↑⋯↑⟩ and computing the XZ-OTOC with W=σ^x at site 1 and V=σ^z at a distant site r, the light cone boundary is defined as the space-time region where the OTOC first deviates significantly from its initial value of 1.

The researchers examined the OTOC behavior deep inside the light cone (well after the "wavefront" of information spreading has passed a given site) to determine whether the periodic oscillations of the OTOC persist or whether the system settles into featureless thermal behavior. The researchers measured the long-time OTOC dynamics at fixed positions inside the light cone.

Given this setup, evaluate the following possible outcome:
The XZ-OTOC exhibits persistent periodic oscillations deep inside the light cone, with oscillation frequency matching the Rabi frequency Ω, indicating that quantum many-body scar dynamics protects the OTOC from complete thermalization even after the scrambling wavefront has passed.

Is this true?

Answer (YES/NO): YES